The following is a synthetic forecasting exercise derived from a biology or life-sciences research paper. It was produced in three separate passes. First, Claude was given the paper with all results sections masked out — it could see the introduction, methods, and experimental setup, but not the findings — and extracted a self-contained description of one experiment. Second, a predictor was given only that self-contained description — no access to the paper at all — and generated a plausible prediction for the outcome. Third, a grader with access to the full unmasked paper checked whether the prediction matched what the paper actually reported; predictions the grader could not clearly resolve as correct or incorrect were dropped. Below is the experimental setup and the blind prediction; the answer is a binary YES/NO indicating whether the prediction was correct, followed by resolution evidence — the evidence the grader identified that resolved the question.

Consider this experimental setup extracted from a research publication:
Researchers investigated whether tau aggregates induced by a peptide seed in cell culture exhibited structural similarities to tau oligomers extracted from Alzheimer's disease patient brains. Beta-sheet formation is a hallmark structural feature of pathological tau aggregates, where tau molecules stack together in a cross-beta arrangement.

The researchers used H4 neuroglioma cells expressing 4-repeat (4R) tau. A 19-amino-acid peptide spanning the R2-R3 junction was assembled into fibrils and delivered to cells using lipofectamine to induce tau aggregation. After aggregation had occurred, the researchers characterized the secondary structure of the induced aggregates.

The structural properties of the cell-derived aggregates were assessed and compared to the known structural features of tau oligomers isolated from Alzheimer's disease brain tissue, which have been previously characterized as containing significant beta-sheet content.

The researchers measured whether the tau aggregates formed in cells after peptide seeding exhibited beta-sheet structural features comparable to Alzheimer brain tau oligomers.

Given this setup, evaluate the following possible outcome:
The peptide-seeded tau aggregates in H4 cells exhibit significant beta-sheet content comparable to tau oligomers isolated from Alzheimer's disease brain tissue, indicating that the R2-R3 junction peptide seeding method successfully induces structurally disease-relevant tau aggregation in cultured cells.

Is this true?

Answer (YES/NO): YES